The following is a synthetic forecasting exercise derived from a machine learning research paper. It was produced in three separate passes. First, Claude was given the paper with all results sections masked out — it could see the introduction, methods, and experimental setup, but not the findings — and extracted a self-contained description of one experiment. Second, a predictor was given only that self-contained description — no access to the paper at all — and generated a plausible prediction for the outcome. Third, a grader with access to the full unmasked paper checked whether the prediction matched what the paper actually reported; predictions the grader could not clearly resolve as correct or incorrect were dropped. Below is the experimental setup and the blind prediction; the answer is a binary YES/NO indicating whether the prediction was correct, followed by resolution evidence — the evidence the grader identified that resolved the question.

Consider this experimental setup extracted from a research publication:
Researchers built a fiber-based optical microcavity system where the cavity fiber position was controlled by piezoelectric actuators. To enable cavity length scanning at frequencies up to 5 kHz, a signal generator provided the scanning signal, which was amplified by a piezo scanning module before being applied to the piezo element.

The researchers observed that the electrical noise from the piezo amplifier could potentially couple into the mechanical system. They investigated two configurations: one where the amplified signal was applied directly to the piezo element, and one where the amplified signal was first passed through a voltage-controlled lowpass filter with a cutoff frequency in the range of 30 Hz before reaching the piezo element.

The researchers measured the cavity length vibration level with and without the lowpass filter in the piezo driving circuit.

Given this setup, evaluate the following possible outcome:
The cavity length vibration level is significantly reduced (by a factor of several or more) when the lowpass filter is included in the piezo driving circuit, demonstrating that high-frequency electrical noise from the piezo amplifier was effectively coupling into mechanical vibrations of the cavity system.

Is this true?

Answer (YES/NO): NO